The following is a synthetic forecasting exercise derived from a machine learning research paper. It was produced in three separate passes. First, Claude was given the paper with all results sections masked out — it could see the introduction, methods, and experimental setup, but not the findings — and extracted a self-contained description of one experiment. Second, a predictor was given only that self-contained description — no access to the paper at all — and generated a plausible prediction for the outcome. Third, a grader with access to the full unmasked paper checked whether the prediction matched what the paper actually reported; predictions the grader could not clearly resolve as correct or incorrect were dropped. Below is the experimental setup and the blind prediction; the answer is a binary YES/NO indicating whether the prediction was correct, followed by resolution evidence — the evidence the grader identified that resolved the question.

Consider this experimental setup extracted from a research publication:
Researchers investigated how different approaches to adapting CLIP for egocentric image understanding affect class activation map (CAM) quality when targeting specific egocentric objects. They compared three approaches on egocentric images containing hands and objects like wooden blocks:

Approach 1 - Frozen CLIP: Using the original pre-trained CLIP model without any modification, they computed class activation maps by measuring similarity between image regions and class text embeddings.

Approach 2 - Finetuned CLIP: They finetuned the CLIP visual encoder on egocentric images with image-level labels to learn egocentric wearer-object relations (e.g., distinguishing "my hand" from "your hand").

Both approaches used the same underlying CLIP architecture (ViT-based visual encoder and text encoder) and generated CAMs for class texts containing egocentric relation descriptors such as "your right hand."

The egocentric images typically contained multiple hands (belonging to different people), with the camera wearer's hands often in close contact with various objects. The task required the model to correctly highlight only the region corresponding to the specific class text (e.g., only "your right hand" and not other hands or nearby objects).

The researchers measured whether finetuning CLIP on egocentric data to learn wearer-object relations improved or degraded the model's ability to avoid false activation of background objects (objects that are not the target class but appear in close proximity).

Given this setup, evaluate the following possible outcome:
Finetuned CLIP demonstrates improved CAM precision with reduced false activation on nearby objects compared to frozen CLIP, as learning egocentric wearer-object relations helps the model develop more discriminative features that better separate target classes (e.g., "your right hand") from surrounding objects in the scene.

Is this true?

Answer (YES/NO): NO